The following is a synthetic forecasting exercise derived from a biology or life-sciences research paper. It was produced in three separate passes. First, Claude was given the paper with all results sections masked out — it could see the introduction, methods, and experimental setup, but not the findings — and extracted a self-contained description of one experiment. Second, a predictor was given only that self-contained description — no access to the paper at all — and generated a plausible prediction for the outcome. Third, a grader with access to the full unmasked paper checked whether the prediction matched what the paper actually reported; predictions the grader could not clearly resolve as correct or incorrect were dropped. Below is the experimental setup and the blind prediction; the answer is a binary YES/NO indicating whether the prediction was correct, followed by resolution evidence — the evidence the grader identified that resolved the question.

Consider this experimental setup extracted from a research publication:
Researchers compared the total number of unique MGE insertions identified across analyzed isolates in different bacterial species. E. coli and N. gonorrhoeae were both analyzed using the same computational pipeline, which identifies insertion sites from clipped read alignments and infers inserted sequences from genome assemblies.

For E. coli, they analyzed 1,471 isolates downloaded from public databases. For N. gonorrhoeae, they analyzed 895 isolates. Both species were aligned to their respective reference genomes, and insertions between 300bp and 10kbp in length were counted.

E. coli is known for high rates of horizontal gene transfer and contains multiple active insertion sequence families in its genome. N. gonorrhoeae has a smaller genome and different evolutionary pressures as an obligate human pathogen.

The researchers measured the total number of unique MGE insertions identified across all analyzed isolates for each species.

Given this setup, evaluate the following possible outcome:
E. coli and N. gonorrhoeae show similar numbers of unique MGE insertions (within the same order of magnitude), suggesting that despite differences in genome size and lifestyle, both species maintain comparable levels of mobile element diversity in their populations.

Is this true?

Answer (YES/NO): NO